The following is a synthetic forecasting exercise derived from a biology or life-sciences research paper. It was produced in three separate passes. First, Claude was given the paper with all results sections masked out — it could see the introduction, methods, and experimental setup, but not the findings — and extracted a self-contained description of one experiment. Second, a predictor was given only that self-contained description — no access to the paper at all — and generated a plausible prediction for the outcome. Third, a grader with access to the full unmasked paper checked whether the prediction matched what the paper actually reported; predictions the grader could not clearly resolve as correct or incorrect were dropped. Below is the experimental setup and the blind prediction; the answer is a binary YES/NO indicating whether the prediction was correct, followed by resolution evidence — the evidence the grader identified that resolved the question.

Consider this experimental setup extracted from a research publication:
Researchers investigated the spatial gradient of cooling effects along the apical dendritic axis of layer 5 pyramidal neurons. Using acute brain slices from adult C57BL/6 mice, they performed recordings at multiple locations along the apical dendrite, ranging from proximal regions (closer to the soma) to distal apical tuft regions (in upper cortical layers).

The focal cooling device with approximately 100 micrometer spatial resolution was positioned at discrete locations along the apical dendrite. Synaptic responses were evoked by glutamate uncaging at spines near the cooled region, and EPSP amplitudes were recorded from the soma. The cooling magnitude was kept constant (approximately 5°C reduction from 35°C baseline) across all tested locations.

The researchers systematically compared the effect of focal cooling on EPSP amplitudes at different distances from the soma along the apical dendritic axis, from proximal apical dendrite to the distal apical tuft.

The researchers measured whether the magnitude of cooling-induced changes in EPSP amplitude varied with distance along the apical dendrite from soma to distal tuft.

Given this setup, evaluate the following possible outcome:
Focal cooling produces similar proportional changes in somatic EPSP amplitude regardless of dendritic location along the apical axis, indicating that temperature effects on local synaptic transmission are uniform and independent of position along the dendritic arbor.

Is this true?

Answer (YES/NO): NO